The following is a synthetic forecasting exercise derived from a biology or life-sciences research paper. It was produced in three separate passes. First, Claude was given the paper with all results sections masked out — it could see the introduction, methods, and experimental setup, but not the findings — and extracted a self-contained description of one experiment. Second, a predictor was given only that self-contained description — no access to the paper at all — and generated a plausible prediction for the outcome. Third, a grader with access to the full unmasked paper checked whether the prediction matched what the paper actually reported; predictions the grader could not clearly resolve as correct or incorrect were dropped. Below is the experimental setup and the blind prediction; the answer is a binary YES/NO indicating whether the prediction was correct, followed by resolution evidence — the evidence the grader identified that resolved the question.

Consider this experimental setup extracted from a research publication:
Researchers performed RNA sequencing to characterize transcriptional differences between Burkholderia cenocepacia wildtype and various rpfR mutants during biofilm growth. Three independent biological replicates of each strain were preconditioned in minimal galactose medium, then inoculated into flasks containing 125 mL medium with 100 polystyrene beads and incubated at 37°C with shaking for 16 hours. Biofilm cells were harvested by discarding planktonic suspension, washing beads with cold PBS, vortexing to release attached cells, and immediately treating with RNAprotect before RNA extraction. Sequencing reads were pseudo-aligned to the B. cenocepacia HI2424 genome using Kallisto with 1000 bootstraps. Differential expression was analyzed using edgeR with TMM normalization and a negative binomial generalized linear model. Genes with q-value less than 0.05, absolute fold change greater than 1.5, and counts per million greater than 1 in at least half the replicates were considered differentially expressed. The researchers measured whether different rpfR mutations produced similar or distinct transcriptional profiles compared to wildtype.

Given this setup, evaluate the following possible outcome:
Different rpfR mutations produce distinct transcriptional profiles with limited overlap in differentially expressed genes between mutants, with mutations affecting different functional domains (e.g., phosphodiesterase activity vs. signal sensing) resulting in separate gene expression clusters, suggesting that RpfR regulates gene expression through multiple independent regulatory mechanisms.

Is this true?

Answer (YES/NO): NO